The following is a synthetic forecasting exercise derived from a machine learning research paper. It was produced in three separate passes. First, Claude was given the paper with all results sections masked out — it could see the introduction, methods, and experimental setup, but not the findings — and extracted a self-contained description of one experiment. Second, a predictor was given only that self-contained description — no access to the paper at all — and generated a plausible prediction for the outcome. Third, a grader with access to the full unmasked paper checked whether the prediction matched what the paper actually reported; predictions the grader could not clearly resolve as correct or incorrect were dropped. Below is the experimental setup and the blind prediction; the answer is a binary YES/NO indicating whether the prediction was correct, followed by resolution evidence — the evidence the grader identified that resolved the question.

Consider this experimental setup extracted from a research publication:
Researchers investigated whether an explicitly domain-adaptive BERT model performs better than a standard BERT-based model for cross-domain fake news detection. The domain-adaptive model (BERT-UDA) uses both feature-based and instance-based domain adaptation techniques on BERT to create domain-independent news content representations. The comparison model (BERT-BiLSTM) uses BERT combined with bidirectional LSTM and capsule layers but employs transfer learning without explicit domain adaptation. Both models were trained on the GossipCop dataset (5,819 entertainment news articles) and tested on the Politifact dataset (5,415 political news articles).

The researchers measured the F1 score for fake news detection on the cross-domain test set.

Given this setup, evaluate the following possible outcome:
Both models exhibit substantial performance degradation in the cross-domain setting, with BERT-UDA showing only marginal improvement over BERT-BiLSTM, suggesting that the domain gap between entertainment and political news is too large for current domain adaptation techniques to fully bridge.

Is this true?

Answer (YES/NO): NO